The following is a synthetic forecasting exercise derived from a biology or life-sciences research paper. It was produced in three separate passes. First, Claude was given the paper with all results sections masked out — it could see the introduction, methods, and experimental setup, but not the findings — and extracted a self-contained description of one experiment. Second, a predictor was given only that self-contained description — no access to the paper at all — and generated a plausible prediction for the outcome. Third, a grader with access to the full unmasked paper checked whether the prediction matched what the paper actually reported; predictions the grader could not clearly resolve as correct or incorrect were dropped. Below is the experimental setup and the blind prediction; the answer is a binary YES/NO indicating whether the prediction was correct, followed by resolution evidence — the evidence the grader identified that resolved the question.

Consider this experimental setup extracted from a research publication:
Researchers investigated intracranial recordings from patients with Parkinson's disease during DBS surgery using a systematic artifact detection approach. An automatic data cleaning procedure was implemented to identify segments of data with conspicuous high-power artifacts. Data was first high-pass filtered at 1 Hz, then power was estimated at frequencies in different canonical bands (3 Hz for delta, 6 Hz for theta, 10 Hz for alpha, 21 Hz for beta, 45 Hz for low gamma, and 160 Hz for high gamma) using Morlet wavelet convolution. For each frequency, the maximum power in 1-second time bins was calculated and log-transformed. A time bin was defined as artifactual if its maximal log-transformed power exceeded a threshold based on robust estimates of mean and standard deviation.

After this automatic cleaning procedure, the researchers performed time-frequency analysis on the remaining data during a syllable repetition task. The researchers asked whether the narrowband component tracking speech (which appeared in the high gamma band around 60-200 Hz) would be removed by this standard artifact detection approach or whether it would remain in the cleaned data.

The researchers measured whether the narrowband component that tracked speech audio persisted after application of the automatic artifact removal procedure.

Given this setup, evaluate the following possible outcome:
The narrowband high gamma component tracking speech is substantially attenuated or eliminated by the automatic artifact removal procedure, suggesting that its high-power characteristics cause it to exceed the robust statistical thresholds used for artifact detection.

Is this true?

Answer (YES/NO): NO